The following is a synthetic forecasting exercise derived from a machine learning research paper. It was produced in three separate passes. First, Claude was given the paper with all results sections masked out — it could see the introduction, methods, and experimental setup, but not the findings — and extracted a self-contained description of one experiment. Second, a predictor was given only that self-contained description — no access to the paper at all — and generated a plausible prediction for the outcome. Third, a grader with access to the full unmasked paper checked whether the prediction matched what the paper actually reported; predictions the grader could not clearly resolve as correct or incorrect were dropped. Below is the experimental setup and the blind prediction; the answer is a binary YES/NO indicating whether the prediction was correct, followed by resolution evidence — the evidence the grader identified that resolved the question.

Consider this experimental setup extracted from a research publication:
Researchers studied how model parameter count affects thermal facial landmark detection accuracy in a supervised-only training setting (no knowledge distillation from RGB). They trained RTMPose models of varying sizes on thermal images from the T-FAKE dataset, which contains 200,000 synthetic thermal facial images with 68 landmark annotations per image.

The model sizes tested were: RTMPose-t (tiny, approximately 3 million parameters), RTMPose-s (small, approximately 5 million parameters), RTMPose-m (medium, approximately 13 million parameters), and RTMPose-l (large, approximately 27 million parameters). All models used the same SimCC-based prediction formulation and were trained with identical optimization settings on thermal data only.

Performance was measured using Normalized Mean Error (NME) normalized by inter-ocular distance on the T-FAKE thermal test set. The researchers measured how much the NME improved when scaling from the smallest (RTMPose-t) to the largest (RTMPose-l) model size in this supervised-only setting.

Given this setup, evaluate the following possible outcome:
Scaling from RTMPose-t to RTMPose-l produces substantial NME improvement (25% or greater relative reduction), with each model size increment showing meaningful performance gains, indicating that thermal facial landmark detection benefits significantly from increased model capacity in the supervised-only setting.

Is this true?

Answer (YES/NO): NO